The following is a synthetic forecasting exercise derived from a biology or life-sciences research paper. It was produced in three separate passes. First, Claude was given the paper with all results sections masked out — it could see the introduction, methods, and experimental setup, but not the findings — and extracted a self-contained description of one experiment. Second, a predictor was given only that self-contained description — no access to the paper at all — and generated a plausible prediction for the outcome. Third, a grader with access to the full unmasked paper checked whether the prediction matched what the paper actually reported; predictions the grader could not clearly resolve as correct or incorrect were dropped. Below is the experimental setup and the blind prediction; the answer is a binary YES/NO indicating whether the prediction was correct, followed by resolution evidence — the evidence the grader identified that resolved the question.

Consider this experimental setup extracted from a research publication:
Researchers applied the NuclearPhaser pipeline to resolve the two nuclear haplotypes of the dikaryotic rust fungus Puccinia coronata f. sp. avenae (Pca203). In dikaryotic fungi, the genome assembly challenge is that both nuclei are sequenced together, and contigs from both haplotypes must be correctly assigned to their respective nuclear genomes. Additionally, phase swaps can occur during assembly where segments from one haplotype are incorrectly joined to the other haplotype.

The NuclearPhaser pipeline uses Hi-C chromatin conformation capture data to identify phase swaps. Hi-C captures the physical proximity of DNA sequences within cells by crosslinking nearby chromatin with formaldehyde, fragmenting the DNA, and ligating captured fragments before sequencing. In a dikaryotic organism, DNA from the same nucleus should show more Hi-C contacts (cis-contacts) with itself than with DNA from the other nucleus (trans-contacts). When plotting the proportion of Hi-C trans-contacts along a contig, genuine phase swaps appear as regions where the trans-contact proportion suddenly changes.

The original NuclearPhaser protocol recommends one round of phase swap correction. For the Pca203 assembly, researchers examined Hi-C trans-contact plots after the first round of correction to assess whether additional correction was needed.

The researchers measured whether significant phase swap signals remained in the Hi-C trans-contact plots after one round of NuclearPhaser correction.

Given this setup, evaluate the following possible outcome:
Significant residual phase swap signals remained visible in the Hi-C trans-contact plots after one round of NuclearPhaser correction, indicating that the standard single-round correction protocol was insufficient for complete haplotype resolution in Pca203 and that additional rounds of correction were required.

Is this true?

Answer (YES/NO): YES